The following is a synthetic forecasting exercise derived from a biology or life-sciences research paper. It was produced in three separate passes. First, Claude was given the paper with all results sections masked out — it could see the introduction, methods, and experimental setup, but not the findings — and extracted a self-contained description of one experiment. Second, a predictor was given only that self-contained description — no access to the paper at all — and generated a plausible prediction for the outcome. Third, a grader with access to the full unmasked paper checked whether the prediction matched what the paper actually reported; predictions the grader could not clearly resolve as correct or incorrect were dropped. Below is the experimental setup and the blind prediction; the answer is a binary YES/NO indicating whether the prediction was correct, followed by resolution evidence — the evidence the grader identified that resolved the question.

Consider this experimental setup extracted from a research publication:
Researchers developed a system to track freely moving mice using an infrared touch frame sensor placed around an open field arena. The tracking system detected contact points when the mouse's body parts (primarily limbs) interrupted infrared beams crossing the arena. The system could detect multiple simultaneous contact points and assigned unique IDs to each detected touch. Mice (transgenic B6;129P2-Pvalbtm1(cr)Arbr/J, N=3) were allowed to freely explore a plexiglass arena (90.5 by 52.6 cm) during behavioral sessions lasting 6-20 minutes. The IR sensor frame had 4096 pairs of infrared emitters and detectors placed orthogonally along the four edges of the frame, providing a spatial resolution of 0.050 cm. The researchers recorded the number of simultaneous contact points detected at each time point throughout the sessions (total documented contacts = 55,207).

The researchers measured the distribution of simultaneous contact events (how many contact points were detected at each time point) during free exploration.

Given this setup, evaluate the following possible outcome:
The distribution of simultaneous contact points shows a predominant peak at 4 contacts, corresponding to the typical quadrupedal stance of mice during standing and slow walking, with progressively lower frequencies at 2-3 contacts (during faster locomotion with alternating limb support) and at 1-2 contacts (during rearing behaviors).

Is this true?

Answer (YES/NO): NO